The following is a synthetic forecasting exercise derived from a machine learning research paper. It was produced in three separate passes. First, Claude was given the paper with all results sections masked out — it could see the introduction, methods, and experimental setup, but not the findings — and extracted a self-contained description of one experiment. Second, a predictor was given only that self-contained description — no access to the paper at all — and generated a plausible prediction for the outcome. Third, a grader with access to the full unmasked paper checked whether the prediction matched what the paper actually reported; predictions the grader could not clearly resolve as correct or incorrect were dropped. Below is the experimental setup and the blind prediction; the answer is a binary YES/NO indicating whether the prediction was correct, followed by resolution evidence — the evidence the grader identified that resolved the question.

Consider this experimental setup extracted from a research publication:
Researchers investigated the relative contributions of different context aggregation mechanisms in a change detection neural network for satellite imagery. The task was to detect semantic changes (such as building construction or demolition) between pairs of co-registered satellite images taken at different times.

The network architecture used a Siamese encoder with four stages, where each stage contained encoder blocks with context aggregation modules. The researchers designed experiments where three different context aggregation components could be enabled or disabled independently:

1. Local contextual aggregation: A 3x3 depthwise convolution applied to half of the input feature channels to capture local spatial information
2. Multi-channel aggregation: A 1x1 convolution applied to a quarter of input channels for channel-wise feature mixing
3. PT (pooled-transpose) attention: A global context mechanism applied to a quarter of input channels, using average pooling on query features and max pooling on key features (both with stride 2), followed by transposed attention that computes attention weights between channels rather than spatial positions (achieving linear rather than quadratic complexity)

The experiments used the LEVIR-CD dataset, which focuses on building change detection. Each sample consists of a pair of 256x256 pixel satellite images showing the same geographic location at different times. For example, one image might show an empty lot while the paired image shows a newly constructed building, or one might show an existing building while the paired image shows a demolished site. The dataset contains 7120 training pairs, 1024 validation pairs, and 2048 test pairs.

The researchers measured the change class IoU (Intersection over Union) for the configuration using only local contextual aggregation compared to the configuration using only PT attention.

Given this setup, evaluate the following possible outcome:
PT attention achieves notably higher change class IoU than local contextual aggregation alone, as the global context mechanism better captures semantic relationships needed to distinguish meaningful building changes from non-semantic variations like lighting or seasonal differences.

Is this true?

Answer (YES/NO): YES